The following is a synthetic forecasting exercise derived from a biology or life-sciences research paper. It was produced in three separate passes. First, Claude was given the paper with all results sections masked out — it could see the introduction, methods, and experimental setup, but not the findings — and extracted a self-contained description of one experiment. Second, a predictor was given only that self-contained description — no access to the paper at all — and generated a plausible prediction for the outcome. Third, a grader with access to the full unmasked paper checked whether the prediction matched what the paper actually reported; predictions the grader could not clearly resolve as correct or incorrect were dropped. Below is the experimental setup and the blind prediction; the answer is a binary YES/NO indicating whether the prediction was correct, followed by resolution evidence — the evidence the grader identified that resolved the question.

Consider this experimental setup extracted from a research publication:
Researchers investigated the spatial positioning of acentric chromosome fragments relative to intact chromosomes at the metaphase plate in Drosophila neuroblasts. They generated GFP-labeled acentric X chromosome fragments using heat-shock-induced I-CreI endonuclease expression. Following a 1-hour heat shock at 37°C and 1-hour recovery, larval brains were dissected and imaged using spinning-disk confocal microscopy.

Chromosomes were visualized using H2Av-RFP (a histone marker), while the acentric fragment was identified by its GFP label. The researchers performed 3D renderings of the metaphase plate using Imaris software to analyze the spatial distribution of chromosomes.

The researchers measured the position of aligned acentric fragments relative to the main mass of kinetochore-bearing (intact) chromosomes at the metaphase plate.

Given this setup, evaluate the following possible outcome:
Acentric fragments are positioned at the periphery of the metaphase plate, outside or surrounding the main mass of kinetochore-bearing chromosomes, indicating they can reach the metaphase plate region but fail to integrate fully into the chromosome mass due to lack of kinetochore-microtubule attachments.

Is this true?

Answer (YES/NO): YES